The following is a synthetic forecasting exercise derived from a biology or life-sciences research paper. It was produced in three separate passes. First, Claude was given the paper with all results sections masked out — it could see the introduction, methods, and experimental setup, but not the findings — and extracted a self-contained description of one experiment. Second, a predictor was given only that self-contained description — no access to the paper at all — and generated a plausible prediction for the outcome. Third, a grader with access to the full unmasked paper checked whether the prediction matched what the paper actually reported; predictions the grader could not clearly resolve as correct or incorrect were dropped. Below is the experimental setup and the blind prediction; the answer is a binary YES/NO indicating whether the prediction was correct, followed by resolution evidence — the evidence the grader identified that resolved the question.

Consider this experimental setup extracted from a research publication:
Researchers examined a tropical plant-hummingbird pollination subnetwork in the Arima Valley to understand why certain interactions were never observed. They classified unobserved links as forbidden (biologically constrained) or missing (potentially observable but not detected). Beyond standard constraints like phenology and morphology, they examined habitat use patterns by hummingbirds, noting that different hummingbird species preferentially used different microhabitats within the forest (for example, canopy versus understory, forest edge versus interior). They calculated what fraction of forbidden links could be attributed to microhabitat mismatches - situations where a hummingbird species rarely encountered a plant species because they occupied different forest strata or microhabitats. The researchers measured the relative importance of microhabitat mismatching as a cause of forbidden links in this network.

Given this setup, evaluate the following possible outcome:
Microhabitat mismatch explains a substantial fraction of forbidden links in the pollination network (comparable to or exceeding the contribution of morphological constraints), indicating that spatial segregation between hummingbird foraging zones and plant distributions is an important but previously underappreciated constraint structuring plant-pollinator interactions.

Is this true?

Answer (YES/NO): YES